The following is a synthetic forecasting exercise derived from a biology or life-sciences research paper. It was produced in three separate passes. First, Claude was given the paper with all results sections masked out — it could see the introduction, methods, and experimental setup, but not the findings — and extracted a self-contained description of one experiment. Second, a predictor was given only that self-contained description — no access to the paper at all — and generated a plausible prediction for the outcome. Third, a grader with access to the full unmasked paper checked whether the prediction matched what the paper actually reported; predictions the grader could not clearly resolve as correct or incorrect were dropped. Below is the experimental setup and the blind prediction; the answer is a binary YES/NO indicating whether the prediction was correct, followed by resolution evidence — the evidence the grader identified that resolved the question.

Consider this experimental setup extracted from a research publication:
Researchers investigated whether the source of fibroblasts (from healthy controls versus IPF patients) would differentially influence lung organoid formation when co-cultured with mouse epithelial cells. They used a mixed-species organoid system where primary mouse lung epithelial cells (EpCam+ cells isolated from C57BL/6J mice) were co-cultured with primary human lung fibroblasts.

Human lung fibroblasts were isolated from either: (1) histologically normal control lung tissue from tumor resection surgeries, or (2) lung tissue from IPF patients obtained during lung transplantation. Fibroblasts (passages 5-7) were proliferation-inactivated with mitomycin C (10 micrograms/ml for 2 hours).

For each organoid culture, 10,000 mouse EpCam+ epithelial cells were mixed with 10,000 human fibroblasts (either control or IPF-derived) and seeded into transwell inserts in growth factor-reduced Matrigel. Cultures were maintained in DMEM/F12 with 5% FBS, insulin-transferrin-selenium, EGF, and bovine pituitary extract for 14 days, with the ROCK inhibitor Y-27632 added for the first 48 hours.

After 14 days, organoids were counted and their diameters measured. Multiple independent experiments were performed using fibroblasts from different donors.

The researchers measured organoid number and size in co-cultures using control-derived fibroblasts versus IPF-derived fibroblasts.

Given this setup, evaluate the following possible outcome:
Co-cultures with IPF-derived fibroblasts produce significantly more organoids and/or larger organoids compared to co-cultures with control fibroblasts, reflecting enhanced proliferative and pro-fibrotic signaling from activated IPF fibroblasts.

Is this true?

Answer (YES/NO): NO